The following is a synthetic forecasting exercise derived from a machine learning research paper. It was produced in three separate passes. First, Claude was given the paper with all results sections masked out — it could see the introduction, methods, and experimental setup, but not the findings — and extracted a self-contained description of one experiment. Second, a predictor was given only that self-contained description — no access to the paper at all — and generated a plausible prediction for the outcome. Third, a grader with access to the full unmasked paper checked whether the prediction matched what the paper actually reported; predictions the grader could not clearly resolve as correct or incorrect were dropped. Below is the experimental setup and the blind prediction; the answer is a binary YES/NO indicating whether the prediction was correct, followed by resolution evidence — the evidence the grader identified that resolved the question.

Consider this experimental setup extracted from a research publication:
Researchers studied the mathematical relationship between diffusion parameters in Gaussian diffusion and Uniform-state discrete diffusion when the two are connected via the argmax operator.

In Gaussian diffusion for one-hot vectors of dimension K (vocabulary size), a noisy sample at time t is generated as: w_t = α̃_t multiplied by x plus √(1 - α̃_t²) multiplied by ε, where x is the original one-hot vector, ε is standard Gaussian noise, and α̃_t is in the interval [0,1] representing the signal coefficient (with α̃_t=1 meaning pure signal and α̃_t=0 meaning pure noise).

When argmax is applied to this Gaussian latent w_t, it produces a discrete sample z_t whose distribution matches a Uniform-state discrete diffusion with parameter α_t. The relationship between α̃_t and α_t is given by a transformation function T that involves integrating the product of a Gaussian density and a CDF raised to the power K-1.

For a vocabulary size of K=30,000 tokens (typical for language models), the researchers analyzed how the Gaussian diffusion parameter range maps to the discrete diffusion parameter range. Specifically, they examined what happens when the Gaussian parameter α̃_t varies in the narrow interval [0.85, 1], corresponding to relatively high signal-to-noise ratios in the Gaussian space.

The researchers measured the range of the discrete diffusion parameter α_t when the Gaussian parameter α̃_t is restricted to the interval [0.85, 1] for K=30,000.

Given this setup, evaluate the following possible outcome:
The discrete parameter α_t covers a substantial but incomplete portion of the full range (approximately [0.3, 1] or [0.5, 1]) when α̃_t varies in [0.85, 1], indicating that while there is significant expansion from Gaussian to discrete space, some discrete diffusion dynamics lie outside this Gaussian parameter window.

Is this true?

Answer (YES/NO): NO